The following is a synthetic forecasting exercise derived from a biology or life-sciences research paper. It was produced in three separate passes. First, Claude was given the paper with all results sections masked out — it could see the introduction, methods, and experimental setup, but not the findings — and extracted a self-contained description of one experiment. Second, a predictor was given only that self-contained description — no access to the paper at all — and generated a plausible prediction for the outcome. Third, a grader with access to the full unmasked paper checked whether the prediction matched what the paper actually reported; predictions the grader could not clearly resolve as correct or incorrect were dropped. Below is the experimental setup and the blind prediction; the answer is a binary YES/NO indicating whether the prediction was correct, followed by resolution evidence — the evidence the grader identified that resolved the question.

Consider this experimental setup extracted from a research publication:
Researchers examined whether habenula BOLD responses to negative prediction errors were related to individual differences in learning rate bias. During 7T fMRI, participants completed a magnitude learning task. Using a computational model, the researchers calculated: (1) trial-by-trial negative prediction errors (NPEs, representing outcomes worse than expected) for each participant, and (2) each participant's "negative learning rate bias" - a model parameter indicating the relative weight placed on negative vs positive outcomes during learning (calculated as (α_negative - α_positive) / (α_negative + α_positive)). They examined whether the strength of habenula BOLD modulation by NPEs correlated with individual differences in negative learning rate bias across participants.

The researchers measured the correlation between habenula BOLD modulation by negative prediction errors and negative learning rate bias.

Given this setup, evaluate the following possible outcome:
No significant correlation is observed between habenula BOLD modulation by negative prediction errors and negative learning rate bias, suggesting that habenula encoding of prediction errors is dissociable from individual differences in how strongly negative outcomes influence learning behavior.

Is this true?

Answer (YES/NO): YES